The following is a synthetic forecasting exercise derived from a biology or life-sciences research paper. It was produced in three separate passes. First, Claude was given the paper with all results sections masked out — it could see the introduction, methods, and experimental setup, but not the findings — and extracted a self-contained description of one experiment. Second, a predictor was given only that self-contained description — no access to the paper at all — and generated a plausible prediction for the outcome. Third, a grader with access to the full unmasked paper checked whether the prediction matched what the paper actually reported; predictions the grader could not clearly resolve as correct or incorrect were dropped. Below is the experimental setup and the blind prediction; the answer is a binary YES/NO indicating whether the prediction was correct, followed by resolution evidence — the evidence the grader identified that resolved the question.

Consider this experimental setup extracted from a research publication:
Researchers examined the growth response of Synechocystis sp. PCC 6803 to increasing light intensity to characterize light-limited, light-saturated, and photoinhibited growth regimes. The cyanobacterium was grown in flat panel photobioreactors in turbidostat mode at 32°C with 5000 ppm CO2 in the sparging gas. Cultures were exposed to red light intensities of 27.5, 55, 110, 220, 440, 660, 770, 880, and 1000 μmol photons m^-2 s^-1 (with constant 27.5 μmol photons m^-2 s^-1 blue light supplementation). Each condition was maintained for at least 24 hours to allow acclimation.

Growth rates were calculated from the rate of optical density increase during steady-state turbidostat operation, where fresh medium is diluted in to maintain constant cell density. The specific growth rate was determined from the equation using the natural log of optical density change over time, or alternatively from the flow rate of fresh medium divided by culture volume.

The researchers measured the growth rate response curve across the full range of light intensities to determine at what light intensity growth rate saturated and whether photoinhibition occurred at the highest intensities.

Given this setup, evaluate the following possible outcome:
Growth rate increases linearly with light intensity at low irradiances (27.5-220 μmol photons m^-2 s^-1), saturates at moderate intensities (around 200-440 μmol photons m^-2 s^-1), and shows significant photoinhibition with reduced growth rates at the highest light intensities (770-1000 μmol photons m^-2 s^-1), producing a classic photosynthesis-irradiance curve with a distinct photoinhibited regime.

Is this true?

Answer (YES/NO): NO